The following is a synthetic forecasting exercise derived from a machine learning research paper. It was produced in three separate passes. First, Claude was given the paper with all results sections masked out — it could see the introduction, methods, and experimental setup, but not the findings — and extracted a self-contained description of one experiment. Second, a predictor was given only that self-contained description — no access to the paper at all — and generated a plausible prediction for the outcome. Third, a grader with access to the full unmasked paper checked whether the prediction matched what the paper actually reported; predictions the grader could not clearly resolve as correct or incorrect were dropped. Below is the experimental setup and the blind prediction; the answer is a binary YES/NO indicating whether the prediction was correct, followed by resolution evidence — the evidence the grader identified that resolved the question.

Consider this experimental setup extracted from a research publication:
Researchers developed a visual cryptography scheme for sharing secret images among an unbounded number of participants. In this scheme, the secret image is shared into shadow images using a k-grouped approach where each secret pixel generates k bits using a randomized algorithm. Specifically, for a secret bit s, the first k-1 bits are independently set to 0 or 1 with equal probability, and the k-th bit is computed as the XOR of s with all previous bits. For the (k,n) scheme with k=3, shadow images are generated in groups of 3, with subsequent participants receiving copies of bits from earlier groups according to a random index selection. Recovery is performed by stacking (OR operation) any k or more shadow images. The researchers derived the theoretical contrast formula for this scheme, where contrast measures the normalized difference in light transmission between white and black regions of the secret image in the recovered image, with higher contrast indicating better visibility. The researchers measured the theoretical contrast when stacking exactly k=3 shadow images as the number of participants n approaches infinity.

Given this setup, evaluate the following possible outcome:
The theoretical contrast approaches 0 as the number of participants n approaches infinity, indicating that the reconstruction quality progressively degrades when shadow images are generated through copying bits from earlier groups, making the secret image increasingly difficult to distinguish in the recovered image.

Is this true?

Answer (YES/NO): NO